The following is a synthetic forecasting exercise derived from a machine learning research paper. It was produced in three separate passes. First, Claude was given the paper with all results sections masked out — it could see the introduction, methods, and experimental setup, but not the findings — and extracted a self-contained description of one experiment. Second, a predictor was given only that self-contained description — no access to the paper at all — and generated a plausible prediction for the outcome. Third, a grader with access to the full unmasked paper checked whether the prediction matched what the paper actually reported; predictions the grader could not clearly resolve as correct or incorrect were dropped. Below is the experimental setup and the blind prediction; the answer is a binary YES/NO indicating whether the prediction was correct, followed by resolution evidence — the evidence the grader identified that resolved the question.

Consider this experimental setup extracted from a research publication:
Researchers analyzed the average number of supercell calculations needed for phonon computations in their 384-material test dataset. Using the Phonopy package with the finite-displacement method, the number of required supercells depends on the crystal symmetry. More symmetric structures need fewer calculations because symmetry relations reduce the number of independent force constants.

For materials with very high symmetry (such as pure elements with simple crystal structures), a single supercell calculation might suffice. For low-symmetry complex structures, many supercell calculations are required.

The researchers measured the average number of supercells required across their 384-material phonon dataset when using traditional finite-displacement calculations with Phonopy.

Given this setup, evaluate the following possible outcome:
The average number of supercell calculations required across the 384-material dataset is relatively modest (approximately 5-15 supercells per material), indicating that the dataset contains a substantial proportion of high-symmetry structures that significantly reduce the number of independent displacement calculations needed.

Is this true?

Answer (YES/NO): YES